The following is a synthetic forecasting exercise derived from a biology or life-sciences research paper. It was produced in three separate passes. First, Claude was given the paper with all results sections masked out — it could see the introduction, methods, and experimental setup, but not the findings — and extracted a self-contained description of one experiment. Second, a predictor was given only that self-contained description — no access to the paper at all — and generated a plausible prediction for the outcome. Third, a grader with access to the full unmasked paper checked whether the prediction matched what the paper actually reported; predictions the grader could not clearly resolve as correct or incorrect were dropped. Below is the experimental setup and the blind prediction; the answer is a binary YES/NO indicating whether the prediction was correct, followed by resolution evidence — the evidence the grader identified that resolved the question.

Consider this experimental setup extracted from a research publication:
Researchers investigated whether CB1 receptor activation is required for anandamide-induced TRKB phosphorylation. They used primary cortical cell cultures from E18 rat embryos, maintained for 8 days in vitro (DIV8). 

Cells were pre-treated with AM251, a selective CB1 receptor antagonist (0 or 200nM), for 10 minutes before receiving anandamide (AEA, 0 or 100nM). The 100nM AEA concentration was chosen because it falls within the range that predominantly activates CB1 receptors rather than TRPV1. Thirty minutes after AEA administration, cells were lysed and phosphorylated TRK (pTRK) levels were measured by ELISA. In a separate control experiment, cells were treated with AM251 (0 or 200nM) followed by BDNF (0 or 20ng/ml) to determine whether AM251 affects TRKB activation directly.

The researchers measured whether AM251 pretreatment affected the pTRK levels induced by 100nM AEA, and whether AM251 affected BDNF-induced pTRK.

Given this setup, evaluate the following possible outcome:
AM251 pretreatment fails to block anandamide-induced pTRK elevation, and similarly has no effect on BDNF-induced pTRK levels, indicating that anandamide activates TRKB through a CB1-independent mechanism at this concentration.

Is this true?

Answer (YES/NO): NO